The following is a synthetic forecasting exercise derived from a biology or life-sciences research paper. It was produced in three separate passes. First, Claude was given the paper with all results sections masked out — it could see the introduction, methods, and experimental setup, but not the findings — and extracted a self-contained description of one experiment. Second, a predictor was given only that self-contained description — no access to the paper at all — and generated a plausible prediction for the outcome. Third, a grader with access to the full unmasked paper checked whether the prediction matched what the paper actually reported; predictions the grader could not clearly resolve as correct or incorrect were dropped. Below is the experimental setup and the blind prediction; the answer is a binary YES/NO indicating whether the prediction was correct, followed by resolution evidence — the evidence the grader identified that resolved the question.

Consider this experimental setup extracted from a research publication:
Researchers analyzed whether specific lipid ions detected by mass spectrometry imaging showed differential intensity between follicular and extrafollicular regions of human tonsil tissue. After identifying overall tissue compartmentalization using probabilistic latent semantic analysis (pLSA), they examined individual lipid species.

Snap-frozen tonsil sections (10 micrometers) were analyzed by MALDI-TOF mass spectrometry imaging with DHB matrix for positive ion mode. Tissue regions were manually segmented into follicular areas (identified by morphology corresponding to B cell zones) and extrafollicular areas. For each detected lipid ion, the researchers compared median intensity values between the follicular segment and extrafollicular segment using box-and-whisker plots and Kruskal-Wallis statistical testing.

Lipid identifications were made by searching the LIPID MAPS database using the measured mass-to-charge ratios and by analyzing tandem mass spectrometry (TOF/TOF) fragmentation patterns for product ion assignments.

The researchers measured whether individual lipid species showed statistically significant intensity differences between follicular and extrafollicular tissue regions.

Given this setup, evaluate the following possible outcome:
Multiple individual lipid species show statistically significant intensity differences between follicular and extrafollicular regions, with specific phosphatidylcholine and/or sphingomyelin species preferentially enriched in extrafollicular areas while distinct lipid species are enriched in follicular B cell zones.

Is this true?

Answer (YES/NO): NO